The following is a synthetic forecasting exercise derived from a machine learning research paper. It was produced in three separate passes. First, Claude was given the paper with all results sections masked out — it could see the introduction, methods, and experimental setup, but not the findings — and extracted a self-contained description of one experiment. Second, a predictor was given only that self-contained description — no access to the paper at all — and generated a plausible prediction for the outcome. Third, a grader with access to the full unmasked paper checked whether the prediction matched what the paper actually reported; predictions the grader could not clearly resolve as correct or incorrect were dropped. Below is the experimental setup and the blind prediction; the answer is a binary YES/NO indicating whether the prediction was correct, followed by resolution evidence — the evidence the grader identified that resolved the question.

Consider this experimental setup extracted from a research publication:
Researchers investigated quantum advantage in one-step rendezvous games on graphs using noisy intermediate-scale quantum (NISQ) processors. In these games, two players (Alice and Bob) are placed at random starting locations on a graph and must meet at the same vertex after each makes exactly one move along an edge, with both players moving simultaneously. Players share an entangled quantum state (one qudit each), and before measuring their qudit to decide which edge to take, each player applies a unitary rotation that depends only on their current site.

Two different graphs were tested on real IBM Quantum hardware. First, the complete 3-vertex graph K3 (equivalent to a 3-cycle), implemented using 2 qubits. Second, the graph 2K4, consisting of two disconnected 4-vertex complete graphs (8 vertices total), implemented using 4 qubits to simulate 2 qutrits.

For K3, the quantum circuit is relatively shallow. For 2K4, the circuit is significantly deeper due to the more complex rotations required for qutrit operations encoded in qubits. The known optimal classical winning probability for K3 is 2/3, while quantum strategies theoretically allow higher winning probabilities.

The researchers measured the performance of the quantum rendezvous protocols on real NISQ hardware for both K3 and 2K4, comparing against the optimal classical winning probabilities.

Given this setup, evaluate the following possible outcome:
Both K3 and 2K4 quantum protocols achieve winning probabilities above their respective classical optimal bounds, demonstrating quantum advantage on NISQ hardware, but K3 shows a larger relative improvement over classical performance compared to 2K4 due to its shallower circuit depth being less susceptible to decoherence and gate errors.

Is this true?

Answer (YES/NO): NO